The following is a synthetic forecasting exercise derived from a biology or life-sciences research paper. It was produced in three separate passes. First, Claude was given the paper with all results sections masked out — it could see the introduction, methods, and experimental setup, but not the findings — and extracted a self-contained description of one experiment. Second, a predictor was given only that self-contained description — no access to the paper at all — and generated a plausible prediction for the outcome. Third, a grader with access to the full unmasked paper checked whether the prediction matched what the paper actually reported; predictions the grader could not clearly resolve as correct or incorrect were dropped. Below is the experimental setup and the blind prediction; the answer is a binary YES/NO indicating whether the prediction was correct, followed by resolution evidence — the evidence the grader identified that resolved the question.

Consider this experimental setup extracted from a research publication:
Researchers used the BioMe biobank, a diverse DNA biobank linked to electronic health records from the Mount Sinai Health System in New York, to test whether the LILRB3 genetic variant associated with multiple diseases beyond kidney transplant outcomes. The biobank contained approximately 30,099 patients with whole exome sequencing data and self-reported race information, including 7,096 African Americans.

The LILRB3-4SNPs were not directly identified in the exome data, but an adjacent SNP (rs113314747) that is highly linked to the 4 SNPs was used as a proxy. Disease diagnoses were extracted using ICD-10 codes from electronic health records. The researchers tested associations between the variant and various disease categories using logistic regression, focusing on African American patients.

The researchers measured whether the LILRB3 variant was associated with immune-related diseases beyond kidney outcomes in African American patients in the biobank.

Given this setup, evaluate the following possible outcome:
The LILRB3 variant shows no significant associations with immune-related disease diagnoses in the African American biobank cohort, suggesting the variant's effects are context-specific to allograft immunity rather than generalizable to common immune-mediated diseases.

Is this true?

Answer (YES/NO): NO